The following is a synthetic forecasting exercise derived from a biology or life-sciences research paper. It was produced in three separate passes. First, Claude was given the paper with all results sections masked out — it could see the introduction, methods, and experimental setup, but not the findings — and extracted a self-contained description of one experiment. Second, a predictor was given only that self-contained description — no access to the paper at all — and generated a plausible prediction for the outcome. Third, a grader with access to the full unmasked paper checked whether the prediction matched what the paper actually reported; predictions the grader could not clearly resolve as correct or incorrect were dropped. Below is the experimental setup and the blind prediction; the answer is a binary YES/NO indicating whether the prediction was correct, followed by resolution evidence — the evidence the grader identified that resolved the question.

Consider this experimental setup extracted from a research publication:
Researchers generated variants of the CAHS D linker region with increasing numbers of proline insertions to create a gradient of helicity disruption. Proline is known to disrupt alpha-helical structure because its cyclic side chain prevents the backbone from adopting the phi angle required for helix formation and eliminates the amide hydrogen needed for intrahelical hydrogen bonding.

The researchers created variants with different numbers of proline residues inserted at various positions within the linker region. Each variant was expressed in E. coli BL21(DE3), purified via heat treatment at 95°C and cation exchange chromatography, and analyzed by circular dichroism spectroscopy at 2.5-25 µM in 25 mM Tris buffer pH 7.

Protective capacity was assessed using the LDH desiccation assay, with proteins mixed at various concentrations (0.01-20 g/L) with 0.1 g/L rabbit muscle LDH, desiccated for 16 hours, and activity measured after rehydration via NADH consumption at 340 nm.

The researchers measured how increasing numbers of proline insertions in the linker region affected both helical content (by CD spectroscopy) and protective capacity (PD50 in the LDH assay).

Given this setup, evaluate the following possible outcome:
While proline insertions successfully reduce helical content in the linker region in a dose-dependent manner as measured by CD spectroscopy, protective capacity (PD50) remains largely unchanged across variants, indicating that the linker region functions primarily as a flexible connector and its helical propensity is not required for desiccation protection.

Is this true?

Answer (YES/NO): NO